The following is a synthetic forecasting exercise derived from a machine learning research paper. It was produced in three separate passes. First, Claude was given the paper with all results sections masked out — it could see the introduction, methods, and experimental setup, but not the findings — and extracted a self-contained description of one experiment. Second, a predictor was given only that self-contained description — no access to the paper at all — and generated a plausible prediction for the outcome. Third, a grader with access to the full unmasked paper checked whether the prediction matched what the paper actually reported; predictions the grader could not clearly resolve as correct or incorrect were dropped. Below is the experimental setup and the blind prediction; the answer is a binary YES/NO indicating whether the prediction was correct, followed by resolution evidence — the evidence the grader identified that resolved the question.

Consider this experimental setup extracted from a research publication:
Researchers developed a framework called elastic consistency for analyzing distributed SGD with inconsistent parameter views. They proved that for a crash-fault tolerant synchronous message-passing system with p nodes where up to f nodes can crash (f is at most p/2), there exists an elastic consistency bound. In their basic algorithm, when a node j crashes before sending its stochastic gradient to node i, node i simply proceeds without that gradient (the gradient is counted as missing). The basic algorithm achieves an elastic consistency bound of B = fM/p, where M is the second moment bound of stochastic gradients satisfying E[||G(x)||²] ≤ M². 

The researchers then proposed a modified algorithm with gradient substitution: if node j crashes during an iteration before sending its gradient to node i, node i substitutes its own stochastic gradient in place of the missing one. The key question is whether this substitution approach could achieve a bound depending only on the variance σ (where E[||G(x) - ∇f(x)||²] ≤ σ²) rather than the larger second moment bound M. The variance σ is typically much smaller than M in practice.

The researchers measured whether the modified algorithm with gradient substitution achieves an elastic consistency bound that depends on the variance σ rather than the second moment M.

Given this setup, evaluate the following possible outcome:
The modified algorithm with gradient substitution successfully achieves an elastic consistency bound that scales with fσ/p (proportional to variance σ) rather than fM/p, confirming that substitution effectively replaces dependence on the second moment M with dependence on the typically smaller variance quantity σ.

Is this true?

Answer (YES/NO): YES